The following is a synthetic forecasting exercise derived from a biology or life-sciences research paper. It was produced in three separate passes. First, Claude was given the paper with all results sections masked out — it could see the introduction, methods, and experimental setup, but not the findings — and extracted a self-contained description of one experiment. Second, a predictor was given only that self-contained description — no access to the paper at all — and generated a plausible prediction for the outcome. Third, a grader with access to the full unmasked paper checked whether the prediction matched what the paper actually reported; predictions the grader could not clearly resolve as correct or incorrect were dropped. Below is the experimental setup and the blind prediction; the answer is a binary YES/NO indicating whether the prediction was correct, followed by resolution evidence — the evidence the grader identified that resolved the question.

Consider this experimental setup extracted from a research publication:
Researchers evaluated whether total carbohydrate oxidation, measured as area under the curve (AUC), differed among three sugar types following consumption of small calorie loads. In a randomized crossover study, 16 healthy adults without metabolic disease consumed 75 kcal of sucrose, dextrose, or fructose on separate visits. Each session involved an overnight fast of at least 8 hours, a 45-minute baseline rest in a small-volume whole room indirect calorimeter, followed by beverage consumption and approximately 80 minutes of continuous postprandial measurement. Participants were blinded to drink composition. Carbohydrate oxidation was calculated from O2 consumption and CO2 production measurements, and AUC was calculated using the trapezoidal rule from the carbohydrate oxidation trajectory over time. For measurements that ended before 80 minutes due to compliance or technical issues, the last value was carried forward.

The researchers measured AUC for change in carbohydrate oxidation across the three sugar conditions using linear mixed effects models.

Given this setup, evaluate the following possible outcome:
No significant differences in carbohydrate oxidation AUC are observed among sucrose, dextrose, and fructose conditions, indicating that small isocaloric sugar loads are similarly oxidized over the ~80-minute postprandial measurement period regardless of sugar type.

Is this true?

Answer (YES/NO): NO